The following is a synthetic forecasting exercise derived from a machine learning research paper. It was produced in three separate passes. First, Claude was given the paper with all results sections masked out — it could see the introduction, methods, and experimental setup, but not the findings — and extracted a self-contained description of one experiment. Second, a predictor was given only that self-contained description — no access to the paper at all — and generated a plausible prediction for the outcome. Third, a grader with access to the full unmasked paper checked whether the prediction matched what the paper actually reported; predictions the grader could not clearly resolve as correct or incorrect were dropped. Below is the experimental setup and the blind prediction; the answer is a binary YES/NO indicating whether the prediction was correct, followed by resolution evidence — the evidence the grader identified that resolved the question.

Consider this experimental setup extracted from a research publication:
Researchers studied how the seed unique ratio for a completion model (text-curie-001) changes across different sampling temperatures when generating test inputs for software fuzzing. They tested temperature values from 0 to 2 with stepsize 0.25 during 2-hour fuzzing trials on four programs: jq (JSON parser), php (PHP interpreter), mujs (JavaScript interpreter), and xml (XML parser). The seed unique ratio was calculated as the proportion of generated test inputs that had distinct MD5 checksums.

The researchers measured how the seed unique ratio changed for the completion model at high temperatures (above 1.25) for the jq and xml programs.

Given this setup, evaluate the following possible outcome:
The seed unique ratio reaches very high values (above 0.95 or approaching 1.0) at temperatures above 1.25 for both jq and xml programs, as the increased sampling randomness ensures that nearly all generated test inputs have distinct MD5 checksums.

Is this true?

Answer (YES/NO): NO